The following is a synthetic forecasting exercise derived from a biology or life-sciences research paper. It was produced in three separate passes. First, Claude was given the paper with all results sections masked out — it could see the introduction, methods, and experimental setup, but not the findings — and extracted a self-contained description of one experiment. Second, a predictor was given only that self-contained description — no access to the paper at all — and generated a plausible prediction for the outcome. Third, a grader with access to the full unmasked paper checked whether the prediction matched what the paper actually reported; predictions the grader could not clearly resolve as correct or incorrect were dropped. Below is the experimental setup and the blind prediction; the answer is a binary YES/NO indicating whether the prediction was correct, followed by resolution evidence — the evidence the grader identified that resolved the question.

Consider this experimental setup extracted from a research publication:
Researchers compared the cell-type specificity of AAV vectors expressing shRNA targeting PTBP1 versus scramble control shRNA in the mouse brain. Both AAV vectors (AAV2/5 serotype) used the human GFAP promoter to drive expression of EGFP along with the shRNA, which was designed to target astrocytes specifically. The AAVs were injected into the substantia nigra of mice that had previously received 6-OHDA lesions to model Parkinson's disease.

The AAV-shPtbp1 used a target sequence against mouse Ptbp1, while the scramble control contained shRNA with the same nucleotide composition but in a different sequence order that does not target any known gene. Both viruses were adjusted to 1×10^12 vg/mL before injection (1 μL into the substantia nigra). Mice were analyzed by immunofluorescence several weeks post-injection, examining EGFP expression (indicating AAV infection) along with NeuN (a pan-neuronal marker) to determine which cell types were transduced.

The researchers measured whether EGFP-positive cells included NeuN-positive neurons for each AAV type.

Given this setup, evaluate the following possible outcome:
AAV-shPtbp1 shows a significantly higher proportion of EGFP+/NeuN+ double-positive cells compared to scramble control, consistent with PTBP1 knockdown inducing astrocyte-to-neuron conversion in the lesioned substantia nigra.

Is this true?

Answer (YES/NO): NO